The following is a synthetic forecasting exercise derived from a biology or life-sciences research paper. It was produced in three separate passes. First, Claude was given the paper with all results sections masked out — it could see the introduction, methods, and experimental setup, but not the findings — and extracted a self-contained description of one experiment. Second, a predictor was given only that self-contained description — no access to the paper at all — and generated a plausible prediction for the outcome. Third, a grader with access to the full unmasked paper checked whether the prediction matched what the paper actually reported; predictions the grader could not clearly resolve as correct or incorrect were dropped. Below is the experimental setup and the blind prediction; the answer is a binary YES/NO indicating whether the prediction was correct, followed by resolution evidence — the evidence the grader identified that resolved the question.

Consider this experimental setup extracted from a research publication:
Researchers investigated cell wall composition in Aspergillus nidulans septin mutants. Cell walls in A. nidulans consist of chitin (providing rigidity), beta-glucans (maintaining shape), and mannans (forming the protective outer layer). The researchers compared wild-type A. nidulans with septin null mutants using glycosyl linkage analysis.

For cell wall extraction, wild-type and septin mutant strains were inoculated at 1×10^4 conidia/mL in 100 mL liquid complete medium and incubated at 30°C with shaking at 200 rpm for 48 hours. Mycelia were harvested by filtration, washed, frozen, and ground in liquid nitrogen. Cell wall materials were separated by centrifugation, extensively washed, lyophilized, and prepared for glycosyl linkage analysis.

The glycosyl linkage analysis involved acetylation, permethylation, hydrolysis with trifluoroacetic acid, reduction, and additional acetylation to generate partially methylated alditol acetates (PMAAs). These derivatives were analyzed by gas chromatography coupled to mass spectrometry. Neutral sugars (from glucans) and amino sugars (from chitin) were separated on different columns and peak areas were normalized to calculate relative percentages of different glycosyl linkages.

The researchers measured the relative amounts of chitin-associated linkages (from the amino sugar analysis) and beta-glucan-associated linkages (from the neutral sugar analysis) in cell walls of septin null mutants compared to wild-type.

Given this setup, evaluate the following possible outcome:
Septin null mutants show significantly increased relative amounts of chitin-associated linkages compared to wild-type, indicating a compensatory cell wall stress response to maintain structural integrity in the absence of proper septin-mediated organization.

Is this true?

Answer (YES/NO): YES